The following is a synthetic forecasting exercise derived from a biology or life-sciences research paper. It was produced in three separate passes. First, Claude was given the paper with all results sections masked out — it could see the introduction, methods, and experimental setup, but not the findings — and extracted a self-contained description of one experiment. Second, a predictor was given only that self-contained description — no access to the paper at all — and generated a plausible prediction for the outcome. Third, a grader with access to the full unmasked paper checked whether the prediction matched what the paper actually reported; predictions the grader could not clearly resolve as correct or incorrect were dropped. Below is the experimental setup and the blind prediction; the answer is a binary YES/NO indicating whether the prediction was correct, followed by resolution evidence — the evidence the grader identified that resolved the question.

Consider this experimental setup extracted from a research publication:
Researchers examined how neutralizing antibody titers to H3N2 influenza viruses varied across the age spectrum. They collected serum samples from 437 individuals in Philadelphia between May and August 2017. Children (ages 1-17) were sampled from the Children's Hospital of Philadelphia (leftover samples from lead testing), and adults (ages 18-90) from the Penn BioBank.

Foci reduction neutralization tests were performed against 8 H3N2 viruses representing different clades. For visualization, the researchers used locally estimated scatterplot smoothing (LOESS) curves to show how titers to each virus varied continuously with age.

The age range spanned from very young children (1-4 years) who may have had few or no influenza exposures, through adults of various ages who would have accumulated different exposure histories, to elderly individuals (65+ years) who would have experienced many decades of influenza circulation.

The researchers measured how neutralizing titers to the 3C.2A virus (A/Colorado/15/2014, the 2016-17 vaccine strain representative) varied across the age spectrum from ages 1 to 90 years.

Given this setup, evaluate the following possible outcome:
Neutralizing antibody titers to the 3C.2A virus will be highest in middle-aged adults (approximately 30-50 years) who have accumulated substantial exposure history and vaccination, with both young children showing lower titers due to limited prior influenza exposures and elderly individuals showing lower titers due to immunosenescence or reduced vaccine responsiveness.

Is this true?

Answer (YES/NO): NO